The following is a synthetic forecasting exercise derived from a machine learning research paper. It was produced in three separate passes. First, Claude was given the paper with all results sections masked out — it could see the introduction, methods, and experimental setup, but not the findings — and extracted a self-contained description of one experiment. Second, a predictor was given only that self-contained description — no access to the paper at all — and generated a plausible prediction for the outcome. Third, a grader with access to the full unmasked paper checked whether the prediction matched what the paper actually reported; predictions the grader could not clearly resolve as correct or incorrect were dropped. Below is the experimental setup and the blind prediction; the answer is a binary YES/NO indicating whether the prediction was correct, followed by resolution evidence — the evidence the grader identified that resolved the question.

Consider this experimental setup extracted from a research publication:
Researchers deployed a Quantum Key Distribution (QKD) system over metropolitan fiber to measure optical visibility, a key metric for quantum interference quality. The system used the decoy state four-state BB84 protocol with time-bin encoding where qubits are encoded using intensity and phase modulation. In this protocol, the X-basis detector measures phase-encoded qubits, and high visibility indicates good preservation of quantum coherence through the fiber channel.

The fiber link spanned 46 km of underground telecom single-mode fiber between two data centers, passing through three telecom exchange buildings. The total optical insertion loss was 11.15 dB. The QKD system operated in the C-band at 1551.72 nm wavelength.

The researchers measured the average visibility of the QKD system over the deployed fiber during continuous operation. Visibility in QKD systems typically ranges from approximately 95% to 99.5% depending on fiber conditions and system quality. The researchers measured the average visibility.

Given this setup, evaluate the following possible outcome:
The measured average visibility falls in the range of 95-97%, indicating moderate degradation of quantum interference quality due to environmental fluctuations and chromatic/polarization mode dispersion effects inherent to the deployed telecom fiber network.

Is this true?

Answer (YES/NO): NO